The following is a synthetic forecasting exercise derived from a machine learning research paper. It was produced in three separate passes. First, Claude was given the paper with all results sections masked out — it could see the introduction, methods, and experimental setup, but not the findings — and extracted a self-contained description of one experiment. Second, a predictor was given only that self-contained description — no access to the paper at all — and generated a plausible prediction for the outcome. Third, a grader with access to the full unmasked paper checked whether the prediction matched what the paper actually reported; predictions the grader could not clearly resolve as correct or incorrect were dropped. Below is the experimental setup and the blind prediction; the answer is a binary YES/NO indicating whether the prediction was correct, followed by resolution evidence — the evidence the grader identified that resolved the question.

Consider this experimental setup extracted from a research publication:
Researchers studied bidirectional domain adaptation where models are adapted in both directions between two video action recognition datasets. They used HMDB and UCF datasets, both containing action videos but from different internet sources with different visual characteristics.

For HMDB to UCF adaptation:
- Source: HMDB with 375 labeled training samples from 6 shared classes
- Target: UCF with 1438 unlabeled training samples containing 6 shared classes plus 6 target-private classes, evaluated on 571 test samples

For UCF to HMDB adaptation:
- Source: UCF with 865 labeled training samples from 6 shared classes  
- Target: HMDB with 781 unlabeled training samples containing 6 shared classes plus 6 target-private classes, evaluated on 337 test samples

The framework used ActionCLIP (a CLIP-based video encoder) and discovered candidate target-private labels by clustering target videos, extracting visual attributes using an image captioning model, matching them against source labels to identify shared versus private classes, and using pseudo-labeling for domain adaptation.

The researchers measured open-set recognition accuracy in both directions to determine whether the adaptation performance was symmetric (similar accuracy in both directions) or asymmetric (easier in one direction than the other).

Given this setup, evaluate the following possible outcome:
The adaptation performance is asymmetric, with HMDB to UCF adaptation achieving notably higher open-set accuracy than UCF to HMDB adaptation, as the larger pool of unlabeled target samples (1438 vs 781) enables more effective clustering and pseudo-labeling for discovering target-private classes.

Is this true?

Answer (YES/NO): NO